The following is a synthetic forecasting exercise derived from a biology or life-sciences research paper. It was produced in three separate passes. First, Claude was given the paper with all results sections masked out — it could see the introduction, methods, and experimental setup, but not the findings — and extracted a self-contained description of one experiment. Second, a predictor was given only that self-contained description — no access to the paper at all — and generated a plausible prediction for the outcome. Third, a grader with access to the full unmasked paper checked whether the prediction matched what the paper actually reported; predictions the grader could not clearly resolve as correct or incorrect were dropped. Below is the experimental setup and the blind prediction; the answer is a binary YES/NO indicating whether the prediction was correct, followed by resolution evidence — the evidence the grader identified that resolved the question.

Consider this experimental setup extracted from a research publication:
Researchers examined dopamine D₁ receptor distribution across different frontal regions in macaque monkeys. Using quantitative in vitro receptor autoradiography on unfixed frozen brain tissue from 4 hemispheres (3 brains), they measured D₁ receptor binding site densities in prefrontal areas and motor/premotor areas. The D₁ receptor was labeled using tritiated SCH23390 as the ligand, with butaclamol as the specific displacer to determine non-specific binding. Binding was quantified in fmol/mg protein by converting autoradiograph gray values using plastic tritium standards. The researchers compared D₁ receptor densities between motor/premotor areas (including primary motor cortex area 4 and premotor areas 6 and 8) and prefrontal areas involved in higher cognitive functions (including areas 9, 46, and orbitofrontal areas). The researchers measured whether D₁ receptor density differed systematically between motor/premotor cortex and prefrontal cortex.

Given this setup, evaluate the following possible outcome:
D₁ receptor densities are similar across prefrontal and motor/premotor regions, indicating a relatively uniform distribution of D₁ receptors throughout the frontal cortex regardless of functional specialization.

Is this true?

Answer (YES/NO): YES